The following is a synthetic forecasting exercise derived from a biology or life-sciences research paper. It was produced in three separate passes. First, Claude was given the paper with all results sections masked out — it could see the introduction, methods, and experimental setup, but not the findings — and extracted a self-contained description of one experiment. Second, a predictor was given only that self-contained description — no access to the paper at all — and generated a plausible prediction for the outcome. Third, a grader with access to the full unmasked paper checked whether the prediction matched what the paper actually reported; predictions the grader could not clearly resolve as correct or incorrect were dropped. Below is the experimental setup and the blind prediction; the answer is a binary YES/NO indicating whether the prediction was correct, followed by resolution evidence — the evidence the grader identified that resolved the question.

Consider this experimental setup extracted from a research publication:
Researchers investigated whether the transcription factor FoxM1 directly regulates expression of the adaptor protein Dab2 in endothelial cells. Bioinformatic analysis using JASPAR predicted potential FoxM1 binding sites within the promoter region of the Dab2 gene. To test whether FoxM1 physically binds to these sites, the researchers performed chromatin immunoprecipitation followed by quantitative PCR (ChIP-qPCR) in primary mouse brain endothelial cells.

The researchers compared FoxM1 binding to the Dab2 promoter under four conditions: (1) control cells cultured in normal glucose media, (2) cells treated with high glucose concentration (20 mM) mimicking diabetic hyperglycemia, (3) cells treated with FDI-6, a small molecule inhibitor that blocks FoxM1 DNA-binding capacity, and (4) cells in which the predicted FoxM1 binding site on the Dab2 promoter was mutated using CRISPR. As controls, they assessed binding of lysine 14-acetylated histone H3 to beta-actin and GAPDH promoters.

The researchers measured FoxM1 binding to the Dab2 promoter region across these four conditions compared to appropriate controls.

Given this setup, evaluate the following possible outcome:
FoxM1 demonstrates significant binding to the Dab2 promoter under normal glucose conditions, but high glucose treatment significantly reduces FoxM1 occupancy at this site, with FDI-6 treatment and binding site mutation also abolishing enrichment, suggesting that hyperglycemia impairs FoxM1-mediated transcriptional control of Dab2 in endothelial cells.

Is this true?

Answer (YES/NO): YES